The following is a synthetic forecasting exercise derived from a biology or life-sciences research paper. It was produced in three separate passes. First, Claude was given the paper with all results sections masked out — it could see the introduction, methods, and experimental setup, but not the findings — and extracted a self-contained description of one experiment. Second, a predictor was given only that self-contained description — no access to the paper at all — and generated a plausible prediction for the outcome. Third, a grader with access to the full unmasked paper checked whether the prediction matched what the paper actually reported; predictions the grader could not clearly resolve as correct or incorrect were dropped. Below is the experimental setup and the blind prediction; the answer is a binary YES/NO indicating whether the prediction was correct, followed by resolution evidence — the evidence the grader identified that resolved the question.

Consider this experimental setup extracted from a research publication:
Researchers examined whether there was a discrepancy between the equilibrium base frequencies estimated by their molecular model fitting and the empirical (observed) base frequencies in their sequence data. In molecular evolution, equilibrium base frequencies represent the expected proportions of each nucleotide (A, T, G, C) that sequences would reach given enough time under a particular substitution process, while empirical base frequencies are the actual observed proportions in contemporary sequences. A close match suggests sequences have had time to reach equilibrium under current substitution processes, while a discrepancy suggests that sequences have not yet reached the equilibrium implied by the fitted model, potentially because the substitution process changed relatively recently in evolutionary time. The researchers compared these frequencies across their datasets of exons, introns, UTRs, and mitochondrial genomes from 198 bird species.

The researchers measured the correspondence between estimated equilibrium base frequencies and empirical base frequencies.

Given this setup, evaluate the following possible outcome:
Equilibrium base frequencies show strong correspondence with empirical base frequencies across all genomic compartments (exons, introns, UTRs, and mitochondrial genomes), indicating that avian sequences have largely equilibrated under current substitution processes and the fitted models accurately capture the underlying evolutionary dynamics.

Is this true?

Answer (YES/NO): NO